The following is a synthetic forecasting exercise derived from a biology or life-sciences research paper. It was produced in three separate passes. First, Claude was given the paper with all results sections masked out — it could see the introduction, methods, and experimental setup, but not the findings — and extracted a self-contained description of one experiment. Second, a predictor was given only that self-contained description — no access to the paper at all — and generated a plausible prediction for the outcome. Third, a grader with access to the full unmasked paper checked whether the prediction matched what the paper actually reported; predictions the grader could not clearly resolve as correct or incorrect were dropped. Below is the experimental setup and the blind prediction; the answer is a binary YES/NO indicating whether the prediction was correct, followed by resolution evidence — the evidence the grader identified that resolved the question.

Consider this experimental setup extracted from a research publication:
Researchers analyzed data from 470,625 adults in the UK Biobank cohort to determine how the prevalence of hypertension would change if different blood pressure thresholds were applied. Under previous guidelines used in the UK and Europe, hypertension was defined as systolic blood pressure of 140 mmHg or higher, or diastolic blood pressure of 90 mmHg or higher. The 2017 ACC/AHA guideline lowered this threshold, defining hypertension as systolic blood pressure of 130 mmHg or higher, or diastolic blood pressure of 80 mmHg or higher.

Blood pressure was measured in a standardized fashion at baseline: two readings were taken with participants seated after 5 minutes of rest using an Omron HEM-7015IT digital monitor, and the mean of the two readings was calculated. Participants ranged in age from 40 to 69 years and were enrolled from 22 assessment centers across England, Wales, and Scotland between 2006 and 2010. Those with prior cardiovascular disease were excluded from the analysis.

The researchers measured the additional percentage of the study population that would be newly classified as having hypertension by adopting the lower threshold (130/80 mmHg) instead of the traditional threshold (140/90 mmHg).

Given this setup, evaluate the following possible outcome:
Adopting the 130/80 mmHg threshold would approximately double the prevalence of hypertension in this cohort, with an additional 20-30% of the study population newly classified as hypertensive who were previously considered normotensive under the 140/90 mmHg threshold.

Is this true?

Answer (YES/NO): NO